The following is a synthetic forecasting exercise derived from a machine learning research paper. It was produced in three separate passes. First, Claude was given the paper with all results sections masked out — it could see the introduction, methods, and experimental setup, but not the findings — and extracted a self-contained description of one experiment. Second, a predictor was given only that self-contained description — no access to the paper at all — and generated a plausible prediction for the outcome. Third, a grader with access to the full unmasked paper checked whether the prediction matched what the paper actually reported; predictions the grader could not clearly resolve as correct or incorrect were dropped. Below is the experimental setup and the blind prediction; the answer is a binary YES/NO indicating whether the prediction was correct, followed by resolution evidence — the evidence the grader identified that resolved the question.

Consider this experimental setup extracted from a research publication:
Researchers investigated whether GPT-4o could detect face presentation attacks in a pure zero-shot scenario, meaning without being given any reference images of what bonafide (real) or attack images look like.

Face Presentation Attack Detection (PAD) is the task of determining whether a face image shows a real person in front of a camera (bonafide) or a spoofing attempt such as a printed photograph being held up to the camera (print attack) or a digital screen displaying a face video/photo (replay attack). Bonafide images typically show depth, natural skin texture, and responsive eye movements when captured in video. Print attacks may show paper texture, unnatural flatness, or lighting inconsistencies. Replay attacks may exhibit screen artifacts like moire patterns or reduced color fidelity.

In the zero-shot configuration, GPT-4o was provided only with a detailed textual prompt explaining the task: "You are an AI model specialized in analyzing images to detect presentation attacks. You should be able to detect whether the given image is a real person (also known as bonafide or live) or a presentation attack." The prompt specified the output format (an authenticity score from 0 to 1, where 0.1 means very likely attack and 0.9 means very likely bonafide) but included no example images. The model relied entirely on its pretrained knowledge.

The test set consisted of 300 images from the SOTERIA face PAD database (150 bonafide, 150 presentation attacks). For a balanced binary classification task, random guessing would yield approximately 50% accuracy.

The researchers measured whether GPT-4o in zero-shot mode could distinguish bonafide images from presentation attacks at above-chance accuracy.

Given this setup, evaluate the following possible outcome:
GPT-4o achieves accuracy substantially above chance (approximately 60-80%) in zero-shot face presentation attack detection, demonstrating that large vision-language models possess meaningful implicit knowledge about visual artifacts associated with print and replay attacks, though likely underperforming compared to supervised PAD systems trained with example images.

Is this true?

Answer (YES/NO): NO